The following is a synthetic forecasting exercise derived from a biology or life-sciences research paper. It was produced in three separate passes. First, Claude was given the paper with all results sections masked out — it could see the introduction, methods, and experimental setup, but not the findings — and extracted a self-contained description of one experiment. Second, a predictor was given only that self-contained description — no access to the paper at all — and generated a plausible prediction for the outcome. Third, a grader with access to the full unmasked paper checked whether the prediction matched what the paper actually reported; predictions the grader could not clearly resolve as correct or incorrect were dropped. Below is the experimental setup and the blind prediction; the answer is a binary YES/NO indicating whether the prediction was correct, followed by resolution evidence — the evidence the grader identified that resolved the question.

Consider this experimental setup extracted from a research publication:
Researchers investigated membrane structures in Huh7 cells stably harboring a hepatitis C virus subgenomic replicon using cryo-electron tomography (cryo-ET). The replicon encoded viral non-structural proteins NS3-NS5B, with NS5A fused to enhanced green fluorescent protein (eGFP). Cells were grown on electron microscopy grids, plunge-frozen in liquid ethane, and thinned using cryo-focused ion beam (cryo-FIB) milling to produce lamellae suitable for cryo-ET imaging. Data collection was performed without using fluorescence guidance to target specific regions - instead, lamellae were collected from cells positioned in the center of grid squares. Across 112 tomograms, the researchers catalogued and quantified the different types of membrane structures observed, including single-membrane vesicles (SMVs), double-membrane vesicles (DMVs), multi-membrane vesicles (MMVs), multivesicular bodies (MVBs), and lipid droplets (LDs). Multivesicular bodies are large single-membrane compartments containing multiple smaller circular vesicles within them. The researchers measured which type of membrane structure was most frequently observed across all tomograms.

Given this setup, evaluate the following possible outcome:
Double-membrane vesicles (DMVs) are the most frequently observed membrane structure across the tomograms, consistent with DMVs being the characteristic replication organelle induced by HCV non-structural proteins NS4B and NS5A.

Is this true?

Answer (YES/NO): NO